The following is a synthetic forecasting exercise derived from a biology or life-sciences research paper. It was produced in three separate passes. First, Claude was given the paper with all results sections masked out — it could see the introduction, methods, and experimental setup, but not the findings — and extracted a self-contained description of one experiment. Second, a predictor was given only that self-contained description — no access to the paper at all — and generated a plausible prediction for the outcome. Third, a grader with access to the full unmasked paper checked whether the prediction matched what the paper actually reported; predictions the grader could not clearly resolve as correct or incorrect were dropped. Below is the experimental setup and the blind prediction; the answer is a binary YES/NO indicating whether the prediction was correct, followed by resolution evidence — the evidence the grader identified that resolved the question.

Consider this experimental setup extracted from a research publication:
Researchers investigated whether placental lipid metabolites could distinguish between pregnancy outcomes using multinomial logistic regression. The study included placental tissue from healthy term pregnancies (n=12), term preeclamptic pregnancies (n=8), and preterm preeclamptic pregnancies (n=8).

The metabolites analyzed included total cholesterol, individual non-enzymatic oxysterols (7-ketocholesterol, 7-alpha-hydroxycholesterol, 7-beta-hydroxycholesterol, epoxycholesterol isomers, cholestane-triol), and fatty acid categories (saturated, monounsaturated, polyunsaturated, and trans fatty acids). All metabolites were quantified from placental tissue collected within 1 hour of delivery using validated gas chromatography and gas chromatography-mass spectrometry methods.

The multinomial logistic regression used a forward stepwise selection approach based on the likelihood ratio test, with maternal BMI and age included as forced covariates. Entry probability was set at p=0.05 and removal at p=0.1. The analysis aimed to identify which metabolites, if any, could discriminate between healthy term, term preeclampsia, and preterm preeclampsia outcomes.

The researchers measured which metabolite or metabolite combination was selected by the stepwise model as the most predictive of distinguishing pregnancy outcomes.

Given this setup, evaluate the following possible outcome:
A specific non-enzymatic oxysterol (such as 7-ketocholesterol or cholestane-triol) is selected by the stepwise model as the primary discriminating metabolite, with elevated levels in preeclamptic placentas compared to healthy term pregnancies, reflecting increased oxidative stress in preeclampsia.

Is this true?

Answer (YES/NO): YES